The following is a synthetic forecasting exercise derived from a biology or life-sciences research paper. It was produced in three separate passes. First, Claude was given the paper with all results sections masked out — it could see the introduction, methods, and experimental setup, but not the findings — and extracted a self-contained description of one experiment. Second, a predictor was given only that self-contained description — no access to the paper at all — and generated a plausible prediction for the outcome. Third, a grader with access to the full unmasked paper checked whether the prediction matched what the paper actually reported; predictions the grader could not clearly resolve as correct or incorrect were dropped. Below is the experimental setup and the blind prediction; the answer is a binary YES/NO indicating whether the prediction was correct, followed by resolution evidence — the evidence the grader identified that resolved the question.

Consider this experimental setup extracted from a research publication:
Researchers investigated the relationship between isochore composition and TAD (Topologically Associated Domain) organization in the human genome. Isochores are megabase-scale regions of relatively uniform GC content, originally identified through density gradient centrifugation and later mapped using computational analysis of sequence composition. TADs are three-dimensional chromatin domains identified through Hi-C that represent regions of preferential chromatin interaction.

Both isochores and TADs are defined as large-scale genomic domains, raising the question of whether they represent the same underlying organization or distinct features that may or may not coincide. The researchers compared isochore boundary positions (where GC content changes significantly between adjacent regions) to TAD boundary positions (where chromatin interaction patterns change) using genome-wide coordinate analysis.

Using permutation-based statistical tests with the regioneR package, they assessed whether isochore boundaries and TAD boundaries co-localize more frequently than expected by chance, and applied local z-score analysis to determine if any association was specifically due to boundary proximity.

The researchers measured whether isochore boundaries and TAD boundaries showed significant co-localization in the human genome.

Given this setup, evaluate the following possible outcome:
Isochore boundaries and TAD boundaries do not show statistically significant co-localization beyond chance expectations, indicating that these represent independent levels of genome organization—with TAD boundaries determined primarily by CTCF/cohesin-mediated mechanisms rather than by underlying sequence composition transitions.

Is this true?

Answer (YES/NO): NO